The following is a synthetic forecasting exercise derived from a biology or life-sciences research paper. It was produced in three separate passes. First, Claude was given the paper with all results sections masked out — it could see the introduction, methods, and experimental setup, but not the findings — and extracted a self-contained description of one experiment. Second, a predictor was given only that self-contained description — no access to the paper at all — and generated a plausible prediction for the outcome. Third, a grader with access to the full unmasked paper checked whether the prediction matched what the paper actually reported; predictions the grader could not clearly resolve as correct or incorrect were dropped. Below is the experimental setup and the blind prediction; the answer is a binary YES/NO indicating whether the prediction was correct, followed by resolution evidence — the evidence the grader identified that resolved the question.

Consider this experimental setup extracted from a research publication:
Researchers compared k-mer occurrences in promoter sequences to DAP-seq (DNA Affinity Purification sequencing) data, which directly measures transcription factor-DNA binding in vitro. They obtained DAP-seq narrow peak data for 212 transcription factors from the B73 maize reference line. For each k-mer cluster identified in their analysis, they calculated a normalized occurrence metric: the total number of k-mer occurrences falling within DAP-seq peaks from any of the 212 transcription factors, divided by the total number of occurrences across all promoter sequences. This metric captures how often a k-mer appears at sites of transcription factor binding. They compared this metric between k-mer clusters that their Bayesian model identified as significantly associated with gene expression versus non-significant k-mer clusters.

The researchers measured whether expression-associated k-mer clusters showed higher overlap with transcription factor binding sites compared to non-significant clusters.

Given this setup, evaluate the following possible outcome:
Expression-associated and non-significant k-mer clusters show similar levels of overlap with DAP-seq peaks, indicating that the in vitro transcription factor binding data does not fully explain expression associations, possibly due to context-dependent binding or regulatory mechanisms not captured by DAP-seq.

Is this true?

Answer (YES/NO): NO